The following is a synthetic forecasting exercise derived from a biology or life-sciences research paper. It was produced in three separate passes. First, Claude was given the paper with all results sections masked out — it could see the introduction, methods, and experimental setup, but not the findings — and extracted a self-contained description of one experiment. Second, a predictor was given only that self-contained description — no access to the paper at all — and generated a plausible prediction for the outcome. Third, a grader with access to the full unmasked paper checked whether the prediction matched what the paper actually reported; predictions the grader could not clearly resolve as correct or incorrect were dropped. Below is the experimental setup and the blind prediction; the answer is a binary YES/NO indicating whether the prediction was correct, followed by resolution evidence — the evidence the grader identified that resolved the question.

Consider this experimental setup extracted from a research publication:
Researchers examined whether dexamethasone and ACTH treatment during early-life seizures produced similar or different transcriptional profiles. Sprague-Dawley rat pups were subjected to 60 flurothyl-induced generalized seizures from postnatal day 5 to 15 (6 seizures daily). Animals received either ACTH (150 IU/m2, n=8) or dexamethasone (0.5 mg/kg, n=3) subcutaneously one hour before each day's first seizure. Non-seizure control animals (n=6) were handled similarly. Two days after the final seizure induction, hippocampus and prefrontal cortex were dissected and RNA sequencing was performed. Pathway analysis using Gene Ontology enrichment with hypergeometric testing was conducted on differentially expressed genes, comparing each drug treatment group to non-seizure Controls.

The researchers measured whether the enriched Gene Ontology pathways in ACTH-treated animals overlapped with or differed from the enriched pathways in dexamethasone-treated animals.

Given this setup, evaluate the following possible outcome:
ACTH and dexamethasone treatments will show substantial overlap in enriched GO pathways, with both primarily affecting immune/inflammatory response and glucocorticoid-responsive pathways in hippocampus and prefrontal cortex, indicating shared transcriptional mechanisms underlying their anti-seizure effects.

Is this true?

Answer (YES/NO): NO